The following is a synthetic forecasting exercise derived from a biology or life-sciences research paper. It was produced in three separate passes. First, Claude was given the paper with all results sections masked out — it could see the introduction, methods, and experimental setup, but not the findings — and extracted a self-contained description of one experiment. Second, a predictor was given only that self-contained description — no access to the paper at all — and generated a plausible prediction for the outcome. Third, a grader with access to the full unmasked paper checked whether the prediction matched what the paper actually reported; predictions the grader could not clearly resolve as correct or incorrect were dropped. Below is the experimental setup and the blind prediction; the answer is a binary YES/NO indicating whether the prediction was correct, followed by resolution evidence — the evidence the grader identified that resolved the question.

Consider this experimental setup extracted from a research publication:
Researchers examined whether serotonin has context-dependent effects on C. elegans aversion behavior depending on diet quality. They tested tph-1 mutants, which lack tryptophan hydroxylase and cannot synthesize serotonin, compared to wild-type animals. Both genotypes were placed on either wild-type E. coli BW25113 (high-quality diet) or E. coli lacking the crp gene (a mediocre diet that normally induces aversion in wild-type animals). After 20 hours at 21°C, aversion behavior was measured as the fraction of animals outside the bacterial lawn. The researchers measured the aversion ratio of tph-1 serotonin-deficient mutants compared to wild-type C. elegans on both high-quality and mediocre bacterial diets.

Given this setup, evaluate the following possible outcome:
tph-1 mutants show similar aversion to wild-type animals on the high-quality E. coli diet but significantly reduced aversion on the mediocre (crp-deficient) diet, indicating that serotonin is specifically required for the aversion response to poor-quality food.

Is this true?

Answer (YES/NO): YES